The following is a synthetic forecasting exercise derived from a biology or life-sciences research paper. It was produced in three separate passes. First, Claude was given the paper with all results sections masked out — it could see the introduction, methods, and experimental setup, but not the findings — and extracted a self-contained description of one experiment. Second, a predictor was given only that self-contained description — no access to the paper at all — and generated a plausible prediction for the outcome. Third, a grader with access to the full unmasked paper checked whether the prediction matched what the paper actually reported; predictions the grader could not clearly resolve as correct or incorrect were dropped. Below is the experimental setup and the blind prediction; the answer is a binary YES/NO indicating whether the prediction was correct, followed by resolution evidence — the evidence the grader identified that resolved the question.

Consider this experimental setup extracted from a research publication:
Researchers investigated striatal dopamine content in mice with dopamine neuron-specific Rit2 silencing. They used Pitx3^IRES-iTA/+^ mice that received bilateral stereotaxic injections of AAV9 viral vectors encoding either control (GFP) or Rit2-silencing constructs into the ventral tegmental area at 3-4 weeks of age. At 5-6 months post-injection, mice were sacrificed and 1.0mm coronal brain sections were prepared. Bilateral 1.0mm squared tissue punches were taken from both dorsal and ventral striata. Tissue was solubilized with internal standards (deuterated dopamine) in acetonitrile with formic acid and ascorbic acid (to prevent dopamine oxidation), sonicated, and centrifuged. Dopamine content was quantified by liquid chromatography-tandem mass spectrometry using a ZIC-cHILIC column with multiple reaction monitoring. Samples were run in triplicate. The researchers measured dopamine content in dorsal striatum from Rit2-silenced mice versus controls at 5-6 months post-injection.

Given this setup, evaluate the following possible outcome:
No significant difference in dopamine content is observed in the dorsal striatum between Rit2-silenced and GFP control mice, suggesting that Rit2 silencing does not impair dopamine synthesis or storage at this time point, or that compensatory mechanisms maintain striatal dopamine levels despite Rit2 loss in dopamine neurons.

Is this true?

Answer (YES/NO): NO